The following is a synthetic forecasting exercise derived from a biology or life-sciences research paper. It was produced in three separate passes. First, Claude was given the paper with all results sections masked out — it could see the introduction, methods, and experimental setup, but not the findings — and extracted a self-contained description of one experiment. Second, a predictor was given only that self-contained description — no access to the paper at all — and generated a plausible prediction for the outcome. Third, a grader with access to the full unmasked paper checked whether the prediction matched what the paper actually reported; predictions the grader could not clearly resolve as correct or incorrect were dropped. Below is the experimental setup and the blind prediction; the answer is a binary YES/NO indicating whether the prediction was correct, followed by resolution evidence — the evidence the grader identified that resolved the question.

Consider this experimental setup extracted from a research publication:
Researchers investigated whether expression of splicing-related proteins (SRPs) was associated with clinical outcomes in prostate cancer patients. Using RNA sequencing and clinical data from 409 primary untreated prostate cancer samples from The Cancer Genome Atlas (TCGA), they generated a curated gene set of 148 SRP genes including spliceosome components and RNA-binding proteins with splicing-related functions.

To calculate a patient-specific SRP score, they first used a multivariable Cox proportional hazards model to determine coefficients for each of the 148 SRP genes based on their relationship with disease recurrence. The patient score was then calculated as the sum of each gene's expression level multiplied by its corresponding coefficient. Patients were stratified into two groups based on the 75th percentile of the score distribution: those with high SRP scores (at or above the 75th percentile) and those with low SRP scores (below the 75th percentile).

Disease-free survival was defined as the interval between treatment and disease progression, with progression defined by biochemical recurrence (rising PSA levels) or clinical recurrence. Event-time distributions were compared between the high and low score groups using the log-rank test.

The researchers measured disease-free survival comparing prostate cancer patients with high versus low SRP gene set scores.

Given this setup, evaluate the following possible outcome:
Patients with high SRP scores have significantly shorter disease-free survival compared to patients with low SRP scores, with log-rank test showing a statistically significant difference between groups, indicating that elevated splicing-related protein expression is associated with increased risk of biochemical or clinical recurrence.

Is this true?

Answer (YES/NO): YES